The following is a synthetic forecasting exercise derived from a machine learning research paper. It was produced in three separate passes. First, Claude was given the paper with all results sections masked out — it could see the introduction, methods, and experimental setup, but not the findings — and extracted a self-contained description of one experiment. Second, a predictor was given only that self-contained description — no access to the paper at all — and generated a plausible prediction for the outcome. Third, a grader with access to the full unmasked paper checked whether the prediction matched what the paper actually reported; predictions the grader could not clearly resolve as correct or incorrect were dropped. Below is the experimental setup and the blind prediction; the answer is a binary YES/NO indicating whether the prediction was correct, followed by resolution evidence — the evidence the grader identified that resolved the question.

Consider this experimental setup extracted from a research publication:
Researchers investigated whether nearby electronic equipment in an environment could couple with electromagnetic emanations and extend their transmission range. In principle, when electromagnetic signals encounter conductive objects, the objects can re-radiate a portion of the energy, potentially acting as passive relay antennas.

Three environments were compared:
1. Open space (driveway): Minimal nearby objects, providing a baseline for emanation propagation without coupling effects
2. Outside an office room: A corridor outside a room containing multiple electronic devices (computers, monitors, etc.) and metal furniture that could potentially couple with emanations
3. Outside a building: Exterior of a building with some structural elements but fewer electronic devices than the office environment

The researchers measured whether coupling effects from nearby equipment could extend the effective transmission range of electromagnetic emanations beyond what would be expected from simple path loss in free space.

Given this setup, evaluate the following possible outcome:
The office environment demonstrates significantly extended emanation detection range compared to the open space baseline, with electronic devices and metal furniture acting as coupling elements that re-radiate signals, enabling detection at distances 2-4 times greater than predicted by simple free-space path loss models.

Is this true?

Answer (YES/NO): YES